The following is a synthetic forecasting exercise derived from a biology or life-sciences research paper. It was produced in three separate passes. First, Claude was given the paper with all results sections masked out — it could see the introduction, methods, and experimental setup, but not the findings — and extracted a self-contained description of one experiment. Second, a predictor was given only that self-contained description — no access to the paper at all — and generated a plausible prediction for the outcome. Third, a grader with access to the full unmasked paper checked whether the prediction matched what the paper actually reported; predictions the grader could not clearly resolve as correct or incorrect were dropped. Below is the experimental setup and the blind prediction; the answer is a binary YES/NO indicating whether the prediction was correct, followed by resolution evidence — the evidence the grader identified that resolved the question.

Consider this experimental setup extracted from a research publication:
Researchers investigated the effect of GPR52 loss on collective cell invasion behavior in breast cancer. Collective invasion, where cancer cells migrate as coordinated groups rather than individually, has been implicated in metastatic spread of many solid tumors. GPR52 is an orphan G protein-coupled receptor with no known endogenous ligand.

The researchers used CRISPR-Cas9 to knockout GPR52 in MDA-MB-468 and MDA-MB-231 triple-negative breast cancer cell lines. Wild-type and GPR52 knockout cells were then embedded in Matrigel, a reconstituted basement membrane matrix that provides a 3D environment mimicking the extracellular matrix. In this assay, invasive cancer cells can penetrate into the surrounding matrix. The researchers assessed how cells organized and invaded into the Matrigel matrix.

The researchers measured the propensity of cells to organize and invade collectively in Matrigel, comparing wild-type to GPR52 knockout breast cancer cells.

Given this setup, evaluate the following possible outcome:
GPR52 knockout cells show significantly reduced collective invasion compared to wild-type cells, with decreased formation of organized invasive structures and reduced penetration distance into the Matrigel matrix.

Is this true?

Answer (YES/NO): NO